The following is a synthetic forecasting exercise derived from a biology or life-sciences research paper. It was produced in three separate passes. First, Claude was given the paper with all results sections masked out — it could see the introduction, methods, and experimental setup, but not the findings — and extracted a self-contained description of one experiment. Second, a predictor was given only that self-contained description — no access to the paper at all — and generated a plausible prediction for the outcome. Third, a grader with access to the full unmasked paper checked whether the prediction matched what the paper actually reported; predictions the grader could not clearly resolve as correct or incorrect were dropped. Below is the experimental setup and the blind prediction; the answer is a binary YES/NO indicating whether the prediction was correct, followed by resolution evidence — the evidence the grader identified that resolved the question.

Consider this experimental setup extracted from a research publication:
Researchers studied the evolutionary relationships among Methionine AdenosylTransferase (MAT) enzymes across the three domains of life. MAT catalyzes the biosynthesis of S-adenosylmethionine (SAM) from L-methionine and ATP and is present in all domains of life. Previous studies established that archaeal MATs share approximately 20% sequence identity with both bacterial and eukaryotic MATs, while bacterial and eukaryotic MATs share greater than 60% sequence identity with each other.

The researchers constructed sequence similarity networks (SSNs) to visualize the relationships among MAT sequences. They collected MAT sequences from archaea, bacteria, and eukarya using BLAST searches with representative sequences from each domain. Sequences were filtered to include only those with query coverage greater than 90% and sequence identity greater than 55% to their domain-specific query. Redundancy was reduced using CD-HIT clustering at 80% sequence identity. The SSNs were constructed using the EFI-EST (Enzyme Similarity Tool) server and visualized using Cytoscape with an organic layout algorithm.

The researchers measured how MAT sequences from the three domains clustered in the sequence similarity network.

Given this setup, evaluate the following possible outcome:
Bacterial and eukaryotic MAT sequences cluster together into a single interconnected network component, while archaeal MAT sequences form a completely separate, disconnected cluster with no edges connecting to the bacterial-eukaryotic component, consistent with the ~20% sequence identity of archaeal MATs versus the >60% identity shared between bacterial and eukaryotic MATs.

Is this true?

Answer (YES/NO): YES